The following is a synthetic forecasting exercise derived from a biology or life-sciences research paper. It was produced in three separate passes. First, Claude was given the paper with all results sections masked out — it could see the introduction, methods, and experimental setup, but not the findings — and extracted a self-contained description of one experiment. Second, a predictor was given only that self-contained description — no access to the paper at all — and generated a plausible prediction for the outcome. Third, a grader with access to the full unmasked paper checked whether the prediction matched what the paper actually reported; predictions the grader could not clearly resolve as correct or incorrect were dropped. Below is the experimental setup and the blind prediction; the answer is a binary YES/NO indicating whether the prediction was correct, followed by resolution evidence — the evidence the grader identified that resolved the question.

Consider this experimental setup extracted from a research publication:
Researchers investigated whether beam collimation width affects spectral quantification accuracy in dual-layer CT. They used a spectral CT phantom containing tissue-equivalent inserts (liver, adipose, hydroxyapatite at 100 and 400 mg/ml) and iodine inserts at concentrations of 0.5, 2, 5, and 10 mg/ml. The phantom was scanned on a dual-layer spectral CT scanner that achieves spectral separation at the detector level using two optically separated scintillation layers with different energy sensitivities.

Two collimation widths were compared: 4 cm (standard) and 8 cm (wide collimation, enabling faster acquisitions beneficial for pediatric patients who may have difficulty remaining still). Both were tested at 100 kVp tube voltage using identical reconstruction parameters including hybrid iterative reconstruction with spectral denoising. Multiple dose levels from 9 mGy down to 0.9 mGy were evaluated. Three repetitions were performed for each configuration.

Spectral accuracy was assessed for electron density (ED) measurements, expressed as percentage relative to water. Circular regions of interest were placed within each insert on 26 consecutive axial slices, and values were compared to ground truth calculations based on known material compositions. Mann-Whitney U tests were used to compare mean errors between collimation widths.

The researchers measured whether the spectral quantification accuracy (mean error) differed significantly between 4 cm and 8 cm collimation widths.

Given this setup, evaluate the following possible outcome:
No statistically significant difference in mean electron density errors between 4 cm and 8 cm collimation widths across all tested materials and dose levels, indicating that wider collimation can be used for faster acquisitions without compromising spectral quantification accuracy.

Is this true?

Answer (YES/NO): YES